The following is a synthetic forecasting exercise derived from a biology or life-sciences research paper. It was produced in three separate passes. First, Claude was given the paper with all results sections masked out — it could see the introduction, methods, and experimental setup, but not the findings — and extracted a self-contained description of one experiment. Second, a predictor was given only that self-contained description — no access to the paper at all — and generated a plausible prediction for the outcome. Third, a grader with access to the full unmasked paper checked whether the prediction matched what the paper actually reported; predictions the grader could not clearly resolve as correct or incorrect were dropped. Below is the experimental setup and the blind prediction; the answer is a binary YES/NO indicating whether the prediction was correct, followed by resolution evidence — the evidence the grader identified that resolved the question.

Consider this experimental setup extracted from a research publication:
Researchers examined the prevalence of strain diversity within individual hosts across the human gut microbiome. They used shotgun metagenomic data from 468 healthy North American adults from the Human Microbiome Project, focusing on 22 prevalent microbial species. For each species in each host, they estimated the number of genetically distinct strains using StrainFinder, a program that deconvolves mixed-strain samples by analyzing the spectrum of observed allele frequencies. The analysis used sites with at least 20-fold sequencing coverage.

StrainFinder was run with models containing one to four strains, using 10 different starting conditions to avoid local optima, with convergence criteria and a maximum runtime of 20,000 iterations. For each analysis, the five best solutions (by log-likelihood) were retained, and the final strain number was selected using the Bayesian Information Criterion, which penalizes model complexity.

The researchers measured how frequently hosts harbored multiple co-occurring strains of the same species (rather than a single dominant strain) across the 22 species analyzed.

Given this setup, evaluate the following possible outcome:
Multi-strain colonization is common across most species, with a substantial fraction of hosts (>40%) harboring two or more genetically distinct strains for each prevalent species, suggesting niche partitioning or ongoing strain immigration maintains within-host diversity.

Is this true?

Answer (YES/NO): NO